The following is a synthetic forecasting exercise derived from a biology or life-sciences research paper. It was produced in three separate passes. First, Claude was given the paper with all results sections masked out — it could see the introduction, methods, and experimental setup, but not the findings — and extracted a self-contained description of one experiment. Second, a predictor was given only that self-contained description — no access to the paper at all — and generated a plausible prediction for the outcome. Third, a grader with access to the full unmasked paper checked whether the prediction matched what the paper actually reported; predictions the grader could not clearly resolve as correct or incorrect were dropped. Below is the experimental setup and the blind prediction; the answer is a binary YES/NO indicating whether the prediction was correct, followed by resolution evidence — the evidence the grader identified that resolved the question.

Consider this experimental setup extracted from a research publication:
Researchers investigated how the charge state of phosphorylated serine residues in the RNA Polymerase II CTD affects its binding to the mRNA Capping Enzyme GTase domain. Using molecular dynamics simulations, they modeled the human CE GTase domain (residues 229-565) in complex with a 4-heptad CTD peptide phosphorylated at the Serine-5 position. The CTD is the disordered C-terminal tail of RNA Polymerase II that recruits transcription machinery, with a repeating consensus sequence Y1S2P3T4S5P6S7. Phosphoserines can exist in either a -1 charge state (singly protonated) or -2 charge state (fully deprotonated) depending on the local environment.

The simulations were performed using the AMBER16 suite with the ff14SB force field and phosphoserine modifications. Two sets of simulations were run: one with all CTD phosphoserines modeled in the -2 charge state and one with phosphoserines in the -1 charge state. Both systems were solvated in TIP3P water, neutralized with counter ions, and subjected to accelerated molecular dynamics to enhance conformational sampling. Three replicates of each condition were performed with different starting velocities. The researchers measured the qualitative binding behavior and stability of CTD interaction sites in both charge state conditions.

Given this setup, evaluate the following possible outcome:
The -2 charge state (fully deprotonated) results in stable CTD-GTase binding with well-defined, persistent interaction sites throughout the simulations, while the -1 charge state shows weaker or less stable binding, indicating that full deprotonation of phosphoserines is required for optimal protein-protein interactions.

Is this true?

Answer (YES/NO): YES